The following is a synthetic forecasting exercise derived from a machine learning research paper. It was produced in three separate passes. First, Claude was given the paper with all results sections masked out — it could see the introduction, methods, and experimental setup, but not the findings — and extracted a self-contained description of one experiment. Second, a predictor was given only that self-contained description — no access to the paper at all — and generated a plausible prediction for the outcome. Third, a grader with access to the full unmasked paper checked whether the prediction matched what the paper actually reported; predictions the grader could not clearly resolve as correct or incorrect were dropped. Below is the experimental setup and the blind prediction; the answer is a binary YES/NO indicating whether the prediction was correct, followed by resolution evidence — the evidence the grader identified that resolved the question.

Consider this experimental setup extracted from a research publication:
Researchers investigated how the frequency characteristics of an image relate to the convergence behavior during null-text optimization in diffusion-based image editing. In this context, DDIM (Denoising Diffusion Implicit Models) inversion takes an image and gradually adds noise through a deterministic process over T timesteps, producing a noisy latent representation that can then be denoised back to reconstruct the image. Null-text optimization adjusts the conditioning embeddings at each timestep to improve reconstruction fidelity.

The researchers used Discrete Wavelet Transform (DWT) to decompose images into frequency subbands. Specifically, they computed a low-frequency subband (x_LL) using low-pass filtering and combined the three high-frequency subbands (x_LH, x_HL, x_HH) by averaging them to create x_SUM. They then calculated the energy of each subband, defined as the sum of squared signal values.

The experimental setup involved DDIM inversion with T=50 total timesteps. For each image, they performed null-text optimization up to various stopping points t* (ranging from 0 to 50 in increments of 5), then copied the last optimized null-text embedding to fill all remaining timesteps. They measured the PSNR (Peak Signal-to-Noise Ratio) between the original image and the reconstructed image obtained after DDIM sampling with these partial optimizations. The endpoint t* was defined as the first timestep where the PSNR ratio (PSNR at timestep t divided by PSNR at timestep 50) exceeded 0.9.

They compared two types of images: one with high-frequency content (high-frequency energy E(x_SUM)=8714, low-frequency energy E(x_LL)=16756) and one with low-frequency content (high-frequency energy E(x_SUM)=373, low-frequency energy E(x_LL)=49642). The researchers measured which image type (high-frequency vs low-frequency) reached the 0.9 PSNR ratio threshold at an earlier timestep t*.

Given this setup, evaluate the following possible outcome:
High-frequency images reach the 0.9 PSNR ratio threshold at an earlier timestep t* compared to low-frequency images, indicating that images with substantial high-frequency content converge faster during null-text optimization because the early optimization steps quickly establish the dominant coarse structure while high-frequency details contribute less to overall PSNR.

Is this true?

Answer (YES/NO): YES